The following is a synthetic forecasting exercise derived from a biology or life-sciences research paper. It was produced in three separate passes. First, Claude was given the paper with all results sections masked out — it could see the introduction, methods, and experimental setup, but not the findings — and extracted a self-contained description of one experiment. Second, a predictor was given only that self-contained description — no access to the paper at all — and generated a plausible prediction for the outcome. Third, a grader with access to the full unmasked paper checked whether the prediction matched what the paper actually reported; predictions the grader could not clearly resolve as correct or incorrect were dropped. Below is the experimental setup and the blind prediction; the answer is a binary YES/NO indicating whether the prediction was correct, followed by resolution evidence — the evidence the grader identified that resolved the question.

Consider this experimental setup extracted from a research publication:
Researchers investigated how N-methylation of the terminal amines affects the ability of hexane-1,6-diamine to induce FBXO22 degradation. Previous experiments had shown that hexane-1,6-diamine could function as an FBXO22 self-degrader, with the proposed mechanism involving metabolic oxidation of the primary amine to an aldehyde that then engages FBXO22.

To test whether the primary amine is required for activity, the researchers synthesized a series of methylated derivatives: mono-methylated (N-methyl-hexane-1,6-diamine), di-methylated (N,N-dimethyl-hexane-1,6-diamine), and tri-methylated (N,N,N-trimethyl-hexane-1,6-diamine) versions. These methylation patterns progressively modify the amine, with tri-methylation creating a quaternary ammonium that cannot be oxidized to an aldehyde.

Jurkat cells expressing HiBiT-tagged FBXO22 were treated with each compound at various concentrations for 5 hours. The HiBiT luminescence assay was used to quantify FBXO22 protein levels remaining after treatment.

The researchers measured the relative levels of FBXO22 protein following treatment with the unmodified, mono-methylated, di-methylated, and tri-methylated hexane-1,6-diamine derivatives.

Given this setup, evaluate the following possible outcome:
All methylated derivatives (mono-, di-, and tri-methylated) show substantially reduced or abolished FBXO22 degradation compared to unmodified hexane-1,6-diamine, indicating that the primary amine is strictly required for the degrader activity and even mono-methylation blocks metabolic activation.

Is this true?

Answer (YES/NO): YES